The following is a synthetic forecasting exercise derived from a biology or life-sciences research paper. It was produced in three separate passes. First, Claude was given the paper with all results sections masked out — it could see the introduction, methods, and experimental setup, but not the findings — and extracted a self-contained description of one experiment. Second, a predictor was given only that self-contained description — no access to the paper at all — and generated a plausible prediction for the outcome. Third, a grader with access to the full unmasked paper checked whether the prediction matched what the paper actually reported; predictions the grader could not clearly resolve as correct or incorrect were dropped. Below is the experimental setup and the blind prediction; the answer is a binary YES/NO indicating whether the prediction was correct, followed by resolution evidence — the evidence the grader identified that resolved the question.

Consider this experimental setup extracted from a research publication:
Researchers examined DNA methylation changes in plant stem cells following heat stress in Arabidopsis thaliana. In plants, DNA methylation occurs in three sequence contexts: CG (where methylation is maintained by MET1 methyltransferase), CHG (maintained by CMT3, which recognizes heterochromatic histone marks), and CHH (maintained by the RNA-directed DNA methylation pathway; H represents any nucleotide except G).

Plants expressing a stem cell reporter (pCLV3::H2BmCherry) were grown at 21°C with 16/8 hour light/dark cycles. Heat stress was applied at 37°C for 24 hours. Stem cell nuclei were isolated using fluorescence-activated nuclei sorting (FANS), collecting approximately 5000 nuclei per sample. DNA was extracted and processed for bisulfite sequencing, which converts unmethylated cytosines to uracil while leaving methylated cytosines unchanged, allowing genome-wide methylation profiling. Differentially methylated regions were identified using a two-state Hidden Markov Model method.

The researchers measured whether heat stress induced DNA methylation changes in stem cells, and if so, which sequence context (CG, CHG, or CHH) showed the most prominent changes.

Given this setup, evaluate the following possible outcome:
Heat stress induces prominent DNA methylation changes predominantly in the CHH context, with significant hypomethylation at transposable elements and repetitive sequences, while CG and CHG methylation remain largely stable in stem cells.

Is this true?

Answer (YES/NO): NO